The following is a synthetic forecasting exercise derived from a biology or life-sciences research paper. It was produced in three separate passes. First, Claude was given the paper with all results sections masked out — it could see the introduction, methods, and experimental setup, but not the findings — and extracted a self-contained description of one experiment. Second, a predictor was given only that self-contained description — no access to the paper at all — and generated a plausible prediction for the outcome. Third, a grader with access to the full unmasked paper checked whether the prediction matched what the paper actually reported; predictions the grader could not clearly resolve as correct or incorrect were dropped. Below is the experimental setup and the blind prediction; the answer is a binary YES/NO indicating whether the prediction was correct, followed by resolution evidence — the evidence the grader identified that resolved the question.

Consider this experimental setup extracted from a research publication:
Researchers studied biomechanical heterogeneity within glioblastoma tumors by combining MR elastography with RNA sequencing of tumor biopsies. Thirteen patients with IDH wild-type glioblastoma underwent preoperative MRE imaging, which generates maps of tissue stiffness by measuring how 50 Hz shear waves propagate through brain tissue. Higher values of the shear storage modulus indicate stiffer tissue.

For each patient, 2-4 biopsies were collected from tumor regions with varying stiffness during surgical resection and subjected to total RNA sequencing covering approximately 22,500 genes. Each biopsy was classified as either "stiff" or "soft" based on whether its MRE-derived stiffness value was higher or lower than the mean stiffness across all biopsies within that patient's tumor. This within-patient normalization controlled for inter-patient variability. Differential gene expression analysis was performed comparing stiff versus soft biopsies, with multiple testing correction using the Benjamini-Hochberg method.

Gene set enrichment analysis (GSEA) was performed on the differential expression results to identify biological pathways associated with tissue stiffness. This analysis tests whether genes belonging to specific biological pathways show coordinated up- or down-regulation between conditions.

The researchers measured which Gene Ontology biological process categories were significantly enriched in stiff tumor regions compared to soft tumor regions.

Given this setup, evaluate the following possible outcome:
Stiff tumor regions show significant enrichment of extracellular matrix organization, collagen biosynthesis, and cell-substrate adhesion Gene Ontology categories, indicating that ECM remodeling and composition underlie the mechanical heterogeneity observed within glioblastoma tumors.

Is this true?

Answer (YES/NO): YES